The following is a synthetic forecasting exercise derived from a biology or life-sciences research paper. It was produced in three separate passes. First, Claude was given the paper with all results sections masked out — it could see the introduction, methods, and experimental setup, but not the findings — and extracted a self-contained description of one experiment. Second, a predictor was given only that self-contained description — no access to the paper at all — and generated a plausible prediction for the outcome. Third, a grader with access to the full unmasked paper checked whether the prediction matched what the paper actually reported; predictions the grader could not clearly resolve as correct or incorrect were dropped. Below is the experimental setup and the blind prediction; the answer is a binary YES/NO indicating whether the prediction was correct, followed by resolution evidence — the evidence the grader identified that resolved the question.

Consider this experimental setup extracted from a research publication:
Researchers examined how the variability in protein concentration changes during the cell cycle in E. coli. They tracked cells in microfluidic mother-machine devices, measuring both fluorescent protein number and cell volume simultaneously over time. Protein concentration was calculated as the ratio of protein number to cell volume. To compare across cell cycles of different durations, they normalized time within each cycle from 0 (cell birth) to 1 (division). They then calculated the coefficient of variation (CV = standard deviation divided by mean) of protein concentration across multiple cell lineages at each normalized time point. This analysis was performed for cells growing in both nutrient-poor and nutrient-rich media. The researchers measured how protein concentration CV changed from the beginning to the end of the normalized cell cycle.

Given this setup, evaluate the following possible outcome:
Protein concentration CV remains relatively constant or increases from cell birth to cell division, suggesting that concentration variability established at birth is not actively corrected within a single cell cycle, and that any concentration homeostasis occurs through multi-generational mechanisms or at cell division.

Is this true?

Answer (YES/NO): NO